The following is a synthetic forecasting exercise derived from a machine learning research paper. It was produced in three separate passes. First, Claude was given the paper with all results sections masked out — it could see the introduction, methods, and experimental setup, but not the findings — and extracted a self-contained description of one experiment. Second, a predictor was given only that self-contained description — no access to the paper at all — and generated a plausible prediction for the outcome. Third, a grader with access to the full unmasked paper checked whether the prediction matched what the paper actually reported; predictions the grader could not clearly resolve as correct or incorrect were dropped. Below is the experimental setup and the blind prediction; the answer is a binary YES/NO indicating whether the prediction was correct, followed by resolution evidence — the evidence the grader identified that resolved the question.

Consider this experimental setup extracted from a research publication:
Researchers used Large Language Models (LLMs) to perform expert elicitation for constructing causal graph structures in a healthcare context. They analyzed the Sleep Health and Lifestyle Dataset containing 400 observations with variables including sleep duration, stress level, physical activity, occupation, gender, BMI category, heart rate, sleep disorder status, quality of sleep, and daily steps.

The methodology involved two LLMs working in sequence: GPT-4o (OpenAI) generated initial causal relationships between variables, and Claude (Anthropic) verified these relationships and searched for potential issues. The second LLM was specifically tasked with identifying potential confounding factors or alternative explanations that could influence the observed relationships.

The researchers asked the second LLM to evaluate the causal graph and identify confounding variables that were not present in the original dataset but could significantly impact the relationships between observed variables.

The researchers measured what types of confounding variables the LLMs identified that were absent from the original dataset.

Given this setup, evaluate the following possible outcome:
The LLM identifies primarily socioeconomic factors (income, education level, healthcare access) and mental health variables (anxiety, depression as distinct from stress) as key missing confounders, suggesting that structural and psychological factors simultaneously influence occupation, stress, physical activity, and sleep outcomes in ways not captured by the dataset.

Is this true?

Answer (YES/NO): NO